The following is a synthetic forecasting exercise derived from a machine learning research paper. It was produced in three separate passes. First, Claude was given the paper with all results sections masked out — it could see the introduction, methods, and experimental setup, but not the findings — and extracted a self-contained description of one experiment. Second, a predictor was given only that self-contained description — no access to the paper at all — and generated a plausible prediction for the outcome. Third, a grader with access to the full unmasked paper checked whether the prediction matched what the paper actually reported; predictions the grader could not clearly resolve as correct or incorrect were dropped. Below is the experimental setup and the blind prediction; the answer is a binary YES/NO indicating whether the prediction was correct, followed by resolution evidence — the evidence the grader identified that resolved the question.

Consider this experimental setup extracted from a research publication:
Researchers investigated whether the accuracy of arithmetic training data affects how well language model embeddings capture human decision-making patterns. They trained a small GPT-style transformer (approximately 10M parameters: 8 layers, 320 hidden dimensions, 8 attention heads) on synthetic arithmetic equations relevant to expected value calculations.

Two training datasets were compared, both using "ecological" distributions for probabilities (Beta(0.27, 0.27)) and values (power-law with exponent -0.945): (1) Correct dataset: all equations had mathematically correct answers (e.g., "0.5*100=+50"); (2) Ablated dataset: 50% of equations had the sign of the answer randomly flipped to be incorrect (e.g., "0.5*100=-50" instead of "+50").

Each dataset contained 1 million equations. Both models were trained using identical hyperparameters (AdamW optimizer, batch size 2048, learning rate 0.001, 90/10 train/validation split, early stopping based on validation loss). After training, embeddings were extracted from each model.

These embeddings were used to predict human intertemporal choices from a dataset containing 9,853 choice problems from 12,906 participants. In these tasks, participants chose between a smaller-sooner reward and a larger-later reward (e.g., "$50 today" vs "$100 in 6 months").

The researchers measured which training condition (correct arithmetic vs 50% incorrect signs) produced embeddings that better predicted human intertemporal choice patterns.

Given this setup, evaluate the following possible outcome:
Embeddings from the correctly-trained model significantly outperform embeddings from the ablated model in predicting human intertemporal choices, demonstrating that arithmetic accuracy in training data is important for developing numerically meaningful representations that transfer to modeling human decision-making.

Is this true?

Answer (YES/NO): YES